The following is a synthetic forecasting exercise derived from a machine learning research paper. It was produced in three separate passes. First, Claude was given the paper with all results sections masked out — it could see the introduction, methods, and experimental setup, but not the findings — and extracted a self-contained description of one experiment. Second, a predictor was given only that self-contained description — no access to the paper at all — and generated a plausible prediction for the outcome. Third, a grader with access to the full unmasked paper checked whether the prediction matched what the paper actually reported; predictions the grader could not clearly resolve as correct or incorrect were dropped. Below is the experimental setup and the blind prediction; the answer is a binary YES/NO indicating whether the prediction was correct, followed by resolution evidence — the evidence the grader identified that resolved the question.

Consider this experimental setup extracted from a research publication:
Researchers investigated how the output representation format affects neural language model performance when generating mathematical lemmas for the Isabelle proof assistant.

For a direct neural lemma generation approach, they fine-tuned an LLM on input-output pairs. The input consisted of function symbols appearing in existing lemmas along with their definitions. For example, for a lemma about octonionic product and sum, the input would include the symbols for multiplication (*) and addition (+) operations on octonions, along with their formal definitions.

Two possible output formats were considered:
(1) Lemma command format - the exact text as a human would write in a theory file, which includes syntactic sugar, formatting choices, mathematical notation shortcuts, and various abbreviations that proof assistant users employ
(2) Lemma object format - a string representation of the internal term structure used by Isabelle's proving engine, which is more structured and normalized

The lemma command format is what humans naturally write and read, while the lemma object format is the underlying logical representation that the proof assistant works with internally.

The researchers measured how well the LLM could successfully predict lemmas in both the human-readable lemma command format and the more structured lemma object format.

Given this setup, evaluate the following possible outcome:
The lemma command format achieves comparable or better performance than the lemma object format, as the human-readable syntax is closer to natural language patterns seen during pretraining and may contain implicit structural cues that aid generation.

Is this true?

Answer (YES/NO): NO